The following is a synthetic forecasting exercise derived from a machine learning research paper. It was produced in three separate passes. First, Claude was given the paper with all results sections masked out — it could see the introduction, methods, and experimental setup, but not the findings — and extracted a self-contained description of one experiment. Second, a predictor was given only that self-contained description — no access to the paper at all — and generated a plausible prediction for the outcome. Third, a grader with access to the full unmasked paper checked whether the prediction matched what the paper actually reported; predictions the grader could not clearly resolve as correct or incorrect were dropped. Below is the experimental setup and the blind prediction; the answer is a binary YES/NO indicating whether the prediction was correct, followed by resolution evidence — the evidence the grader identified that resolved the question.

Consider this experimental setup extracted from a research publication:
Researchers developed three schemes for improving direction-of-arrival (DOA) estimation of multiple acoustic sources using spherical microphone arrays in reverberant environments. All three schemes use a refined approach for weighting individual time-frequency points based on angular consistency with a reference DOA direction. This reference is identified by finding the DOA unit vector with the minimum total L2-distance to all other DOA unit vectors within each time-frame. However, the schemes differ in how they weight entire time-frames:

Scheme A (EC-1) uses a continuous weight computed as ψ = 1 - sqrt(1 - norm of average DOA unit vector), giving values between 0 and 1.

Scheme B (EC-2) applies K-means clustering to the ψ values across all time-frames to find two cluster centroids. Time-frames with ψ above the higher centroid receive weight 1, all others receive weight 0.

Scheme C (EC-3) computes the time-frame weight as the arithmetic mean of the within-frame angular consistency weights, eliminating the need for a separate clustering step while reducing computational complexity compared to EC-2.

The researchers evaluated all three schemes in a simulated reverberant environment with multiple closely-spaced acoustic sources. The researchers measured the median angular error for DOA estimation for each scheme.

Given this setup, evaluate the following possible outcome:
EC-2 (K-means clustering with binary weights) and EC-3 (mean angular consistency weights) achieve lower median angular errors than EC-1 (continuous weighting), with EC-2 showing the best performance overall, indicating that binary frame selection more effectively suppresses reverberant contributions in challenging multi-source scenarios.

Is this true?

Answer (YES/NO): NO